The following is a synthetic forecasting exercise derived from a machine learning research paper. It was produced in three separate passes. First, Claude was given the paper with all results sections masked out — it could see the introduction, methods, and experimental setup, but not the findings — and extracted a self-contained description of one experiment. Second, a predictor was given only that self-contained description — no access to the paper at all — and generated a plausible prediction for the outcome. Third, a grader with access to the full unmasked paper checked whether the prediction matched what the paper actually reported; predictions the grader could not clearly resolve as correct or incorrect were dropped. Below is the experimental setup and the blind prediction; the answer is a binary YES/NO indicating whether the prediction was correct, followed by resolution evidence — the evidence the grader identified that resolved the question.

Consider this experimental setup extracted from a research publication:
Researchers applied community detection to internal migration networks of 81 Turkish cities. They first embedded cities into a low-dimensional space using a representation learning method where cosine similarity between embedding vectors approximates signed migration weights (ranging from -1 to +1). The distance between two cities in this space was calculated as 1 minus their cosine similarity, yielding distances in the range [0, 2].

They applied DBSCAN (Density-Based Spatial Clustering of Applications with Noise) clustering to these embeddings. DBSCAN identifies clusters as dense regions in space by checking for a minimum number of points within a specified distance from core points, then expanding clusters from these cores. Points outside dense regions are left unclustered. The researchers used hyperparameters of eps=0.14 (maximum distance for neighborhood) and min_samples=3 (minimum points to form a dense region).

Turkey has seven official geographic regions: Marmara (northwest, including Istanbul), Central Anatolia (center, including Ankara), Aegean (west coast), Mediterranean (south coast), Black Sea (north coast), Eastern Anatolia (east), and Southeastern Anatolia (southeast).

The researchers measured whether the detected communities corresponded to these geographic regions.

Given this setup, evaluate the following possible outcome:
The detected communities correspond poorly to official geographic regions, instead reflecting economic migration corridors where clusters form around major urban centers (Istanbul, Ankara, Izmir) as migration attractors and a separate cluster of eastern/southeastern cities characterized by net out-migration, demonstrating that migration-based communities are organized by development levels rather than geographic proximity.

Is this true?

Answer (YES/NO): NO